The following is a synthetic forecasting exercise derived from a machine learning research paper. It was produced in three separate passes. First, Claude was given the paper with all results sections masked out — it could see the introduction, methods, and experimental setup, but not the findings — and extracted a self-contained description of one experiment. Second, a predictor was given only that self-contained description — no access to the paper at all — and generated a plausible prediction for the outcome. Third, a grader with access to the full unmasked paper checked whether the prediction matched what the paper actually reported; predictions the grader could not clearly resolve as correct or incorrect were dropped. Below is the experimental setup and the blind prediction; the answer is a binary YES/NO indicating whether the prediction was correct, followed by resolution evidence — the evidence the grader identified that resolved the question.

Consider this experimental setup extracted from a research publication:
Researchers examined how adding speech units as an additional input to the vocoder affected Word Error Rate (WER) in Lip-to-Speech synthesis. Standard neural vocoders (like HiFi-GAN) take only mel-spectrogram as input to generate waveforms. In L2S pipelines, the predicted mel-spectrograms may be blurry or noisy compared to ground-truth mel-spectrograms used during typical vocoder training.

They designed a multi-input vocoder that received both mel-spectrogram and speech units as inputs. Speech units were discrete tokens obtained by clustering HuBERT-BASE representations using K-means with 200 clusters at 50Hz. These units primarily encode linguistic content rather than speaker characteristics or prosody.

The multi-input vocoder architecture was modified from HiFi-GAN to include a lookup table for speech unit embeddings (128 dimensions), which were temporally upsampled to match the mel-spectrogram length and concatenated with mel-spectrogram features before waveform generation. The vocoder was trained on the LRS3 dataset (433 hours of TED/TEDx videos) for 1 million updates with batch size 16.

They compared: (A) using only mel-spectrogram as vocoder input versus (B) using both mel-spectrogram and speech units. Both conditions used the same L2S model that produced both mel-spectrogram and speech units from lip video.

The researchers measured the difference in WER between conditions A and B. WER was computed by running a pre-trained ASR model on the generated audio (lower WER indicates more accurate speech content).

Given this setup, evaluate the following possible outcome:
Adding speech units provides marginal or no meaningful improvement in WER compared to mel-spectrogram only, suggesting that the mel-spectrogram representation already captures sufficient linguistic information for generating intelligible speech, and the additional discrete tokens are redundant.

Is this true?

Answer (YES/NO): YES